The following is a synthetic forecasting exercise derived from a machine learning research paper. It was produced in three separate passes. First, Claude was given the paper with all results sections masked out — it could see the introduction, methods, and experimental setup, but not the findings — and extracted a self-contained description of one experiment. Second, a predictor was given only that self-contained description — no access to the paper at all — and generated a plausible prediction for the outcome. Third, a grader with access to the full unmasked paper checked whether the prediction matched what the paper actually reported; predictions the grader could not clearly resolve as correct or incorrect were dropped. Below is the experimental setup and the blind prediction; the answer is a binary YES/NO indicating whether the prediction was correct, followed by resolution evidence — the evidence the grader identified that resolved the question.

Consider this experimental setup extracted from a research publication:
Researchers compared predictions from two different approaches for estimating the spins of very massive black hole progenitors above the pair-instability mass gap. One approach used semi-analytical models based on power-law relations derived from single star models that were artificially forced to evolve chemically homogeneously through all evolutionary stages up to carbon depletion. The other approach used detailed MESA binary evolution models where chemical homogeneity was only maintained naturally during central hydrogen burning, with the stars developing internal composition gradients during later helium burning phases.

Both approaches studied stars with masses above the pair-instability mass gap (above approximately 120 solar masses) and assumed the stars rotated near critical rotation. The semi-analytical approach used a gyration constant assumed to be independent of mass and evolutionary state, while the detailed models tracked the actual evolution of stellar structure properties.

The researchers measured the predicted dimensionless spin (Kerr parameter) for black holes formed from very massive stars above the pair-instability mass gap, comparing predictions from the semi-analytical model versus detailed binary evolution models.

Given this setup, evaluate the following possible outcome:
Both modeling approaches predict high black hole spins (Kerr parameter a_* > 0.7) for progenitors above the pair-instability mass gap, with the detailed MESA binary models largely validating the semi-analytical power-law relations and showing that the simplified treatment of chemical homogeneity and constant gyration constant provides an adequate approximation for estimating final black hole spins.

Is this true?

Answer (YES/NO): NO